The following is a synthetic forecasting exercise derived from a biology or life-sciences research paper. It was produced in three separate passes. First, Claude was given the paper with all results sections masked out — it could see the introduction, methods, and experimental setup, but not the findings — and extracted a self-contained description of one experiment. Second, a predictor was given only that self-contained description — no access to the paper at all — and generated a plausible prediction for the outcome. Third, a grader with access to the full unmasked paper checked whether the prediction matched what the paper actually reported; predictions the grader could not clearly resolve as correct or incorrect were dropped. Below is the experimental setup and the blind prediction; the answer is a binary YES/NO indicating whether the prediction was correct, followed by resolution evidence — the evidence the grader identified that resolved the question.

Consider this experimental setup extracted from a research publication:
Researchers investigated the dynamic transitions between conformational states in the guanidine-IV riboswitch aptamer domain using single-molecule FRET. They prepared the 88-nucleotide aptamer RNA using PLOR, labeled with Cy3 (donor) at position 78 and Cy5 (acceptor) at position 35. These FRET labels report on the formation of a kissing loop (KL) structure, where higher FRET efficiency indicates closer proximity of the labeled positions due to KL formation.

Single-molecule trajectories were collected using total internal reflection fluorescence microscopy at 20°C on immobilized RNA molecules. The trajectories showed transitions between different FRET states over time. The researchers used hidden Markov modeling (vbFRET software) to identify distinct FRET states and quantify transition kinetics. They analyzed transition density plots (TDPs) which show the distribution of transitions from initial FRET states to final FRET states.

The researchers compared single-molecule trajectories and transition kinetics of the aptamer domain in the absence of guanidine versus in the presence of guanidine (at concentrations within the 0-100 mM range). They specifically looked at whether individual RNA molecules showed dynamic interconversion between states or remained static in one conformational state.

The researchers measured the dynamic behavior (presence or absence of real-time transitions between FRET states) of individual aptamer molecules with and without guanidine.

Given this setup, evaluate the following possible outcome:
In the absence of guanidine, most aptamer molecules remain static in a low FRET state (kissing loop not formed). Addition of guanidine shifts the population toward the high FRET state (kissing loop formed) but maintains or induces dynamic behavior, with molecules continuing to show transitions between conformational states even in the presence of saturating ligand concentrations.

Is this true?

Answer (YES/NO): YES